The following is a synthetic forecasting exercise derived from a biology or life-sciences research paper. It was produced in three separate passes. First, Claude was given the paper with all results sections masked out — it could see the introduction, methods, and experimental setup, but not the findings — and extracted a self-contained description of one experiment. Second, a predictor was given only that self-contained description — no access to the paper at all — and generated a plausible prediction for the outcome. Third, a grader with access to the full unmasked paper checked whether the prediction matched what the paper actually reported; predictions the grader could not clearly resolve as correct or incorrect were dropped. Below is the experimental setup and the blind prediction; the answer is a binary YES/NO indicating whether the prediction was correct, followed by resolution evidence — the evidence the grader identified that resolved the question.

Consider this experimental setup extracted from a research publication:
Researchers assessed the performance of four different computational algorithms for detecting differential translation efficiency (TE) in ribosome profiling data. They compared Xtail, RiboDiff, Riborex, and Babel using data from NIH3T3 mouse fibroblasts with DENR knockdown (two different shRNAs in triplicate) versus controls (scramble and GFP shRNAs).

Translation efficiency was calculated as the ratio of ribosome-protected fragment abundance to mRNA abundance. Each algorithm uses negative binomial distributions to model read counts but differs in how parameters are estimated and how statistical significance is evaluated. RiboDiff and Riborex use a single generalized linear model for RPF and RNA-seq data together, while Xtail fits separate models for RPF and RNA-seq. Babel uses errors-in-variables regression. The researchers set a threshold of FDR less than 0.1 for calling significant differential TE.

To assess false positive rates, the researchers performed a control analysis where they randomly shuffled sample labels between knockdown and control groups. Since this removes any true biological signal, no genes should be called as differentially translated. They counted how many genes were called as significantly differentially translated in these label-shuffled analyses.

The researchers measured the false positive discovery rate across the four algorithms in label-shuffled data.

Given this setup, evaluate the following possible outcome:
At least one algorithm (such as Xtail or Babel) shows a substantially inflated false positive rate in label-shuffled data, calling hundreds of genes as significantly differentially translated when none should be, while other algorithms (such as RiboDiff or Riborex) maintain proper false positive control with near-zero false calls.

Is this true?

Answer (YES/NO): NO